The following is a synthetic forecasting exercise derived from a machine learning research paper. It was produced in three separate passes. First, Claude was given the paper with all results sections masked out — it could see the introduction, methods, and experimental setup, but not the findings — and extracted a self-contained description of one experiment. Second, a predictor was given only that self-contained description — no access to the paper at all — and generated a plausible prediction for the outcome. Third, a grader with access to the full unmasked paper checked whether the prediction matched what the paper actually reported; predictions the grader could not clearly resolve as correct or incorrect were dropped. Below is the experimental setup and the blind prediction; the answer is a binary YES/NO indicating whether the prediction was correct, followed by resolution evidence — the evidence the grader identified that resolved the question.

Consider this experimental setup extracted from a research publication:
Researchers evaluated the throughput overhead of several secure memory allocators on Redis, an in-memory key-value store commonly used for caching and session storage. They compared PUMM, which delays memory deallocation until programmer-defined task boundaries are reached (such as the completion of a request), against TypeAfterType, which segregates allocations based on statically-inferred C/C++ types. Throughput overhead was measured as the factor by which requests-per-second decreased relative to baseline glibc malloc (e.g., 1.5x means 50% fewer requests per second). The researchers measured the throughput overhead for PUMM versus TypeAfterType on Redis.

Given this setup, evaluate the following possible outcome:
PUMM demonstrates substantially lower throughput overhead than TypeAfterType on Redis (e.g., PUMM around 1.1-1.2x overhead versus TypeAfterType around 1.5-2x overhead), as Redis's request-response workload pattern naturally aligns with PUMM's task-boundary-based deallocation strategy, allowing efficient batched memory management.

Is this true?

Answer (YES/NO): NO